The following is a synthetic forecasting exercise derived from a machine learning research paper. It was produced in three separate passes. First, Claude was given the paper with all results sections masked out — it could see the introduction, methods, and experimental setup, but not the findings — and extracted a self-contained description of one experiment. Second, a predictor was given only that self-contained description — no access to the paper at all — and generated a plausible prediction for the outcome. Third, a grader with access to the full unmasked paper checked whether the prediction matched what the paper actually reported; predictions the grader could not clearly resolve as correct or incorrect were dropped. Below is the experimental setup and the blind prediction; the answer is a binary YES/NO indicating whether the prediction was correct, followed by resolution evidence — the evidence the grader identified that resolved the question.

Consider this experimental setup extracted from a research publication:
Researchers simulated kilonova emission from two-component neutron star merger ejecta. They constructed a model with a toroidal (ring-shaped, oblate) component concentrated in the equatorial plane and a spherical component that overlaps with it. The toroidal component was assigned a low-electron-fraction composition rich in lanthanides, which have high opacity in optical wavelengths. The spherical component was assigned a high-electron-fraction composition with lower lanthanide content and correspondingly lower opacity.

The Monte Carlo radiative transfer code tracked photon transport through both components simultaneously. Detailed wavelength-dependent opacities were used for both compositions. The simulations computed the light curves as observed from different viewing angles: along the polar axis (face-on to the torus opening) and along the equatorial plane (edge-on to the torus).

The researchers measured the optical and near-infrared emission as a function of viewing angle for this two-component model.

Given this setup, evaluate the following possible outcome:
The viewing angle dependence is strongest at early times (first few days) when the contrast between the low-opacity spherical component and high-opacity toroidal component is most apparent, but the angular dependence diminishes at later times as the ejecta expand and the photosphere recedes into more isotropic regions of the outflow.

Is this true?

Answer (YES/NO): NO